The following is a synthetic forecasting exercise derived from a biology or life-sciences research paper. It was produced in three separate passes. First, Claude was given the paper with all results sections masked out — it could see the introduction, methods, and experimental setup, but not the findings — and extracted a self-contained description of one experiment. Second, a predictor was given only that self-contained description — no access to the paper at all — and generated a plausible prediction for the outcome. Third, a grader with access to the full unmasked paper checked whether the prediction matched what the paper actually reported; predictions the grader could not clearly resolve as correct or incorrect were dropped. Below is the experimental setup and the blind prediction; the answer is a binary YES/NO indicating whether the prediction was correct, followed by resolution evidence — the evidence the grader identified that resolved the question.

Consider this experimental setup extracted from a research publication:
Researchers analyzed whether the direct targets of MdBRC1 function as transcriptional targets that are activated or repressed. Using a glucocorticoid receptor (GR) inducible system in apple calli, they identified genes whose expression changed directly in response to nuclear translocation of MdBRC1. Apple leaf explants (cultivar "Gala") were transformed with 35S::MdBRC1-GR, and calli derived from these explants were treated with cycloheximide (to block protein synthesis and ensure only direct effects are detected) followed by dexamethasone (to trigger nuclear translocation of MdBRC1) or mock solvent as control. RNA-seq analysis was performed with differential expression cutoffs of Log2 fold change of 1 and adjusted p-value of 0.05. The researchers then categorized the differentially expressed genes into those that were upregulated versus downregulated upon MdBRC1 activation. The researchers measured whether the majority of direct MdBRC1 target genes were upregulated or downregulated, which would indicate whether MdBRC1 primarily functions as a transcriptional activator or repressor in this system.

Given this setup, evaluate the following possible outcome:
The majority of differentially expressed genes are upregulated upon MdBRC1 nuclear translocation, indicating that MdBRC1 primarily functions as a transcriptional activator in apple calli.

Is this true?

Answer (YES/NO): YES